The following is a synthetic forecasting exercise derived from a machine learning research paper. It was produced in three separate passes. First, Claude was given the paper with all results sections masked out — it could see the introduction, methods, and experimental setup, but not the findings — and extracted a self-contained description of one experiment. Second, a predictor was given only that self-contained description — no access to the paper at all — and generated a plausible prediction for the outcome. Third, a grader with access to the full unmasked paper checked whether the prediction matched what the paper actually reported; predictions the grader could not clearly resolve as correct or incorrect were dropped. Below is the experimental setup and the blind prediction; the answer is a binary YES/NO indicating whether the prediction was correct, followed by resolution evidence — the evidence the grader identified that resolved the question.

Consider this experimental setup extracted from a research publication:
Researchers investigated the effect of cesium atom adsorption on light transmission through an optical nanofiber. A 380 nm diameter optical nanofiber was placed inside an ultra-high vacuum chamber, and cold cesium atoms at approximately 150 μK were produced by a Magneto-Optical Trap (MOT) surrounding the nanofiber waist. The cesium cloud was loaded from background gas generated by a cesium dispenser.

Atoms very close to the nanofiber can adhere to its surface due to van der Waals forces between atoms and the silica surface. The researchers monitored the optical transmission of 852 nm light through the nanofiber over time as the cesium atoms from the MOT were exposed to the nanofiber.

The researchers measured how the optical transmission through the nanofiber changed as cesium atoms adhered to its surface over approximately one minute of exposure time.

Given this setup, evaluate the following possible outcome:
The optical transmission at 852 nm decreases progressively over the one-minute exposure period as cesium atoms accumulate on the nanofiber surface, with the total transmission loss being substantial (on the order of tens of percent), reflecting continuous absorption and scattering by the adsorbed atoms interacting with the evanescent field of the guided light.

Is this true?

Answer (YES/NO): YES